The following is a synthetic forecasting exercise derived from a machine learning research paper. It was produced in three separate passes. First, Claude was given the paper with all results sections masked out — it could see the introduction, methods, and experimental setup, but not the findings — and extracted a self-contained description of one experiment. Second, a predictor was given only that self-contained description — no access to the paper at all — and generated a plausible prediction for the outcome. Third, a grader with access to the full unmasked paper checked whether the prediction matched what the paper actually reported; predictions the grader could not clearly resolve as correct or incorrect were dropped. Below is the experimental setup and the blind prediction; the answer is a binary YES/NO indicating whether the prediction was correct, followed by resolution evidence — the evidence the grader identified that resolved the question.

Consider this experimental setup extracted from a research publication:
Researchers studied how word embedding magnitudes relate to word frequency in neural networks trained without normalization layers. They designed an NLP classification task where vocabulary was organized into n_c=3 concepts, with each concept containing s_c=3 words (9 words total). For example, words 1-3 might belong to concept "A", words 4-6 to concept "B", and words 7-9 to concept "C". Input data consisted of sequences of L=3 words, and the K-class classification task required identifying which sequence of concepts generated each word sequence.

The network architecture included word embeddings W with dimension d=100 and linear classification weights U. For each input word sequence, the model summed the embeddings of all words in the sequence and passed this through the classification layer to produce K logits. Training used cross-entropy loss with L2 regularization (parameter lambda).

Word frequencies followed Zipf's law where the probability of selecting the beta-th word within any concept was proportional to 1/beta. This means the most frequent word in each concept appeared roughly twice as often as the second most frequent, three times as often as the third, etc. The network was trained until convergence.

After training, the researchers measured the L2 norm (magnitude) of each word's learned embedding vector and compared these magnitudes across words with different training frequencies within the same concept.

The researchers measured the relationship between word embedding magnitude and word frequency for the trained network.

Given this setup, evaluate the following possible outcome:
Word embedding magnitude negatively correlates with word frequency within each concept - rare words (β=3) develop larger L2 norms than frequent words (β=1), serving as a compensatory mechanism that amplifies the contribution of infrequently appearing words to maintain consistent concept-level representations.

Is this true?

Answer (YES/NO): NO